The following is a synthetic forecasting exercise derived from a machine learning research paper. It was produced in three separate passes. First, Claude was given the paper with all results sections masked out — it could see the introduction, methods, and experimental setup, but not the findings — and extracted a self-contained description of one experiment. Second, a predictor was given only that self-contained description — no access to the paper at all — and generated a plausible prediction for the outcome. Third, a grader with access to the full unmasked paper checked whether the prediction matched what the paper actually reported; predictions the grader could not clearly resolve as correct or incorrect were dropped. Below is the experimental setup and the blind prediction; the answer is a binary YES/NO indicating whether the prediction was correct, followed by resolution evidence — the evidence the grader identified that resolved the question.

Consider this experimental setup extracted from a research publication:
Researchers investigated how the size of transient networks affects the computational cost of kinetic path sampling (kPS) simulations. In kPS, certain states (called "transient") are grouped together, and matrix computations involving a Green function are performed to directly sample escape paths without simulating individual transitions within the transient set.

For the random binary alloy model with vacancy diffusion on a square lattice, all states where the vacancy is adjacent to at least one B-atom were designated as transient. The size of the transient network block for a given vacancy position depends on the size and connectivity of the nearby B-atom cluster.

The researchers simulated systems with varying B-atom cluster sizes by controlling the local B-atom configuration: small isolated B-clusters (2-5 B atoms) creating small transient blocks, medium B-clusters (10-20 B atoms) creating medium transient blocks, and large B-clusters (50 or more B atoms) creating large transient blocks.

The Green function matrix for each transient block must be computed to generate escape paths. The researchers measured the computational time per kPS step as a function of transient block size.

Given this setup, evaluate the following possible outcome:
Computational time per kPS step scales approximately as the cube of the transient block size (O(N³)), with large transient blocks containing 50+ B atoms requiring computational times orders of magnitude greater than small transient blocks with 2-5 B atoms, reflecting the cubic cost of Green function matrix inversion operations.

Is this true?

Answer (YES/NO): YES